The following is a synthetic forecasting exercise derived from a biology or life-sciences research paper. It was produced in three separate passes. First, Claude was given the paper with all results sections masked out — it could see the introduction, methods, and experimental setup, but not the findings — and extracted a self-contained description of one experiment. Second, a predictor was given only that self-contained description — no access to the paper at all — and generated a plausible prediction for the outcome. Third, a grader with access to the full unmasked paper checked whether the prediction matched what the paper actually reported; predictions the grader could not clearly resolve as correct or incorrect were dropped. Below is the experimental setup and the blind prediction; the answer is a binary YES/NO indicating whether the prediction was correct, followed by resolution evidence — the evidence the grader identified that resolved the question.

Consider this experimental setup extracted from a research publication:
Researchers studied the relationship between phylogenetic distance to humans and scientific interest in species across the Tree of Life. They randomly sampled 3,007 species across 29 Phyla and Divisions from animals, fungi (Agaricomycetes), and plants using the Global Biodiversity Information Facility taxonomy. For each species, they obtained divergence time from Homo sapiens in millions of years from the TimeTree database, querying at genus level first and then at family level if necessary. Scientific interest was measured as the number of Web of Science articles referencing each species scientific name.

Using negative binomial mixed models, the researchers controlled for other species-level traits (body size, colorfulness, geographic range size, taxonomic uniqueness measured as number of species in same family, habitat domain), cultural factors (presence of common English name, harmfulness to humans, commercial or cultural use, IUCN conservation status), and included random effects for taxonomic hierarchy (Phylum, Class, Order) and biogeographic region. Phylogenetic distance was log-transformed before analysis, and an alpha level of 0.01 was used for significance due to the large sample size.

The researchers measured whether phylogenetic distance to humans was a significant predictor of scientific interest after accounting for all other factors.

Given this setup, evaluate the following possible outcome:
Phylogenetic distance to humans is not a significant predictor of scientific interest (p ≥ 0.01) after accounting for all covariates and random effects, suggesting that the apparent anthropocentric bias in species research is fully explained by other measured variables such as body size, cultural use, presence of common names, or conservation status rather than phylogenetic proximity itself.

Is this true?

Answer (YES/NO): YES